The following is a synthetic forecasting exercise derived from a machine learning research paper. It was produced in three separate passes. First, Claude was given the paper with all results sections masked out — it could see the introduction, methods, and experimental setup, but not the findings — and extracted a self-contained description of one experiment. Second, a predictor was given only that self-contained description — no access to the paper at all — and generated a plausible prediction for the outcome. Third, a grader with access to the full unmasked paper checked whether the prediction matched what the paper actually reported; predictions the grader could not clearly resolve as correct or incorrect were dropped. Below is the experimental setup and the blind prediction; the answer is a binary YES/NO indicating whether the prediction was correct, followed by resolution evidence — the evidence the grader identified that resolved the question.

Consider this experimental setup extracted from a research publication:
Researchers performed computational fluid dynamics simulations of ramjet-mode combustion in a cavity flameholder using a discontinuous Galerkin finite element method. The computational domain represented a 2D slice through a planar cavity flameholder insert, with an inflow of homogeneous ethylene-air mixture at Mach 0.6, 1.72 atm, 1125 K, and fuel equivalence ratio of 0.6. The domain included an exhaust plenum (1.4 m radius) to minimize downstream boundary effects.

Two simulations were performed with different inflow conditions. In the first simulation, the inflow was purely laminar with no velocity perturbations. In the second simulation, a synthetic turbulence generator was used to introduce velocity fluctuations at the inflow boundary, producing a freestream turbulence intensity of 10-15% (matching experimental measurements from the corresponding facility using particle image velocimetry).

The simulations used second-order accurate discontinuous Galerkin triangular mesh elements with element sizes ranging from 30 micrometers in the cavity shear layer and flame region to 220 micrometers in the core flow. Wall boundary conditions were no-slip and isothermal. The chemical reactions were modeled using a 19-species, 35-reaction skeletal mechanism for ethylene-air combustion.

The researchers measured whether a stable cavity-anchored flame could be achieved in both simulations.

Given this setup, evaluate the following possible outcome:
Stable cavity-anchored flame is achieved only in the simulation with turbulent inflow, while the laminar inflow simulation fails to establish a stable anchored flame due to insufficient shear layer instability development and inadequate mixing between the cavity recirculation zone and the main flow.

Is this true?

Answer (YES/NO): NO